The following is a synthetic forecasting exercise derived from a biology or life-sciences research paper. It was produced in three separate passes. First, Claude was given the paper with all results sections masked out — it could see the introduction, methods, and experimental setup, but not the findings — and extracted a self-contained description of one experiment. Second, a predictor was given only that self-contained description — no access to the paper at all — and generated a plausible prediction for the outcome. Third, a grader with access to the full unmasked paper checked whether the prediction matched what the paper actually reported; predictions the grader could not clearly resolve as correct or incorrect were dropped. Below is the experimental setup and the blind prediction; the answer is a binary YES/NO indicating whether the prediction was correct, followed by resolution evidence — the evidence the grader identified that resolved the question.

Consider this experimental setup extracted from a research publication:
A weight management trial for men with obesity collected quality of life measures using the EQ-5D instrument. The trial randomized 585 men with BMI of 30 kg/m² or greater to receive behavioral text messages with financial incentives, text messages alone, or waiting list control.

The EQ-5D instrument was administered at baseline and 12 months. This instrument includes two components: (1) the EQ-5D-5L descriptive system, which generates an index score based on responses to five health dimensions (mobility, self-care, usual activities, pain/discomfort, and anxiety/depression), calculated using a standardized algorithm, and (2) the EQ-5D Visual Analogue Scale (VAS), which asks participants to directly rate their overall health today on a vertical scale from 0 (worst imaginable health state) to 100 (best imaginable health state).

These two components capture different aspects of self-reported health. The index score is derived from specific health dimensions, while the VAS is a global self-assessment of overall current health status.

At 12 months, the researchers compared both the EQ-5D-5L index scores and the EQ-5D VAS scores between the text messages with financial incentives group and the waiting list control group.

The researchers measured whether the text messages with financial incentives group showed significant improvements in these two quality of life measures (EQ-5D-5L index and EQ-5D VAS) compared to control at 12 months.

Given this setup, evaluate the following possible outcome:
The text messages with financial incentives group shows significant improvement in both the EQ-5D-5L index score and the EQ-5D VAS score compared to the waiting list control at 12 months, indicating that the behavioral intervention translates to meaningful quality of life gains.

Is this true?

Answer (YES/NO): NO